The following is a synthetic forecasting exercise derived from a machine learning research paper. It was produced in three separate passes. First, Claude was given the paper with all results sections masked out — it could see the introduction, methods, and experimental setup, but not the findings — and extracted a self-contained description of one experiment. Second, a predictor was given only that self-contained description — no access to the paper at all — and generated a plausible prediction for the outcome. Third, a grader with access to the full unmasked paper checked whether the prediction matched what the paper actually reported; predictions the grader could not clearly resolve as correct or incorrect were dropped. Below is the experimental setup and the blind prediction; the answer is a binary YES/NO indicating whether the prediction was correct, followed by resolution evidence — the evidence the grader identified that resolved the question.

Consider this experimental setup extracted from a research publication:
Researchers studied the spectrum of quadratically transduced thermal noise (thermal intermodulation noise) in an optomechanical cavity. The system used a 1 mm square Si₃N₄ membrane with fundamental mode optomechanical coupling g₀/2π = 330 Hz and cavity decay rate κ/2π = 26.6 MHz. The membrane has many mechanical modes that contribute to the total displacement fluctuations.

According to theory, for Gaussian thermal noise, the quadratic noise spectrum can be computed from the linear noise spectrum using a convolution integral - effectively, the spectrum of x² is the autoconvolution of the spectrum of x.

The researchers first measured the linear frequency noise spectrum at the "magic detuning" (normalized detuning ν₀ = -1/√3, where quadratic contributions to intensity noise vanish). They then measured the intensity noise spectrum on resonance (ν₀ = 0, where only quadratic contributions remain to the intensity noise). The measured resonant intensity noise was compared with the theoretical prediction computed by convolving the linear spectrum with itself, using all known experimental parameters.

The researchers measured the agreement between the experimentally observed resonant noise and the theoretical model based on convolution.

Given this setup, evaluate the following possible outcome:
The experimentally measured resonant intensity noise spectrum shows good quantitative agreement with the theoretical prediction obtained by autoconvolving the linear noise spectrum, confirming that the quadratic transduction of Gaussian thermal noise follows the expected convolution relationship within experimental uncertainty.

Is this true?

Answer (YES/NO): YES